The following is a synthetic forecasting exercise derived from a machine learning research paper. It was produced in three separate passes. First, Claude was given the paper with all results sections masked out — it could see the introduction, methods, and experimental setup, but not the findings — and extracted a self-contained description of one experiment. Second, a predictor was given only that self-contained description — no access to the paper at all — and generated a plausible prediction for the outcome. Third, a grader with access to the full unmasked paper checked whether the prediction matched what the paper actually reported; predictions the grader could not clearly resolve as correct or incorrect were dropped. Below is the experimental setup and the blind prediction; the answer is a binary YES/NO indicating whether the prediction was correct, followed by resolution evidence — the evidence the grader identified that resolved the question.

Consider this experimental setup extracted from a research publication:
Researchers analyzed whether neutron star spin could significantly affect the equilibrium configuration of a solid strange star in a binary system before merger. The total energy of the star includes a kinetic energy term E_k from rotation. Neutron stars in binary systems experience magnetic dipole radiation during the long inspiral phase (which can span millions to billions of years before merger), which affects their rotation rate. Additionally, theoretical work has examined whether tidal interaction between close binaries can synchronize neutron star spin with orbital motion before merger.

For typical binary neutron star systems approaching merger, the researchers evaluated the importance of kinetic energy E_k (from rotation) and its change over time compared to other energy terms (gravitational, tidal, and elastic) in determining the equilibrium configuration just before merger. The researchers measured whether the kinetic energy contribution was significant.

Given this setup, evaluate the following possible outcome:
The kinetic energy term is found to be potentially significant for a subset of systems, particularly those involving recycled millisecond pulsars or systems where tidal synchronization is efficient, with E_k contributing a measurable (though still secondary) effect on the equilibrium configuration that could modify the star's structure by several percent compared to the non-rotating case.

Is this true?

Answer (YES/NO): NO